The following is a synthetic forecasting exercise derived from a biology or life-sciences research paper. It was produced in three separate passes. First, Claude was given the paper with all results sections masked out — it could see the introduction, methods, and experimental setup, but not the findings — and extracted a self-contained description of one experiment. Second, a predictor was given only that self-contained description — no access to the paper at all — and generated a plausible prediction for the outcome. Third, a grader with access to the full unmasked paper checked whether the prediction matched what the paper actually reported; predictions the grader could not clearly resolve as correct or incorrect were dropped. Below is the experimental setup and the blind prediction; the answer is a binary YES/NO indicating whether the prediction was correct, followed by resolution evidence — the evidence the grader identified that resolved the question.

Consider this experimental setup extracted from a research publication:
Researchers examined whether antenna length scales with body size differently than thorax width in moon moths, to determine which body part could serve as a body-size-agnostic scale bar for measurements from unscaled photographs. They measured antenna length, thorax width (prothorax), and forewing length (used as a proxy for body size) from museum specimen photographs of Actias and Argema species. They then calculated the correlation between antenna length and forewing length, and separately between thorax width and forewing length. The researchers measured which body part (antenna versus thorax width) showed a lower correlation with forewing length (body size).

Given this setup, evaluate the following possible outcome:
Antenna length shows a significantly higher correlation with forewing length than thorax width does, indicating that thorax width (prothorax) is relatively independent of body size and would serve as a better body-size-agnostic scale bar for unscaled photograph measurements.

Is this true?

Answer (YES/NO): NO